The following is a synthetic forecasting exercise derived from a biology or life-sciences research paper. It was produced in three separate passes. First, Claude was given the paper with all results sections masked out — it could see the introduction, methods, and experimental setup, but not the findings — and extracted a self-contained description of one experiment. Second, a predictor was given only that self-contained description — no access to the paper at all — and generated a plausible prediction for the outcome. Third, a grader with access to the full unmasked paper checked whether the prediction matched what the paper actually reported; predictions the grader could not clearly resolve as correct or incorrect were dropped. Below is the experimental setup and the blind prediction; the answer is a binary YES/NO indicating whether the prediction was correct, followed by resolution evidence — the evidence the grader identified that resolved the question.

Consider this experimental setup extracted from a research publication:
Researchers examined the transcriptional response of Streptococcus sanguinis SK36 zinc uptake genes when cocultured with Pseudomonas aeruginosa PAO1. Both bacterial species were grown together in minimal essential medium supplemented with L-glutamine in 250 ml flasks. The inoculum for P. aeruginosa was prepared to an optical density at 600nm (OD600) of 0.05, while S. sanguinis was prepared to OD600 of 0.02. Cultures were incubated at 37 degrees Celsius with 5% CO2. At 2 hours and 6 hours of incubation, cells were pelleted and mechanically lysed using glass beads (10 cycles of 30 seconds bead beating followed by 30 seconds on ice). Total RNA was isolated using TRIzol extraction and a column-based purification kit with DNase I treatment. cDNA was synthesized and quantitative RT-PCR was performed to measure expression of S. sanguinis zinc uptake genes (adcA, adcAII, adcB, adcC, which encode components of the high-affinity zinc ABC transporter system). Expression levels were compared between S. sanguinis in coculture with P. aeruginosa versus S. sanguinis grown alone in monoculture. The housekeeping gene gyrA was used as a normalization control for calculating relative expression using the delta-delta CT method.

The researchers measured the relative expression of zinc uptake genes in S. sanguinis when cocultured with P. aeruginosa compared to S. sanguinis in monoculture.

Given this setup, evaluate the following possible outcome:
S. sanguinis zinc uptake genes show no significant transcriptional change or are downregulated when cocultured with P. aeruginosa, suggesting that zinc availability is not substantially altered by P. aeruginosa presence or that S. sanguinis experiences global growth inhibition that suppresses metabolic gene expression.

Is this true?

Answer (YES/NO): NO